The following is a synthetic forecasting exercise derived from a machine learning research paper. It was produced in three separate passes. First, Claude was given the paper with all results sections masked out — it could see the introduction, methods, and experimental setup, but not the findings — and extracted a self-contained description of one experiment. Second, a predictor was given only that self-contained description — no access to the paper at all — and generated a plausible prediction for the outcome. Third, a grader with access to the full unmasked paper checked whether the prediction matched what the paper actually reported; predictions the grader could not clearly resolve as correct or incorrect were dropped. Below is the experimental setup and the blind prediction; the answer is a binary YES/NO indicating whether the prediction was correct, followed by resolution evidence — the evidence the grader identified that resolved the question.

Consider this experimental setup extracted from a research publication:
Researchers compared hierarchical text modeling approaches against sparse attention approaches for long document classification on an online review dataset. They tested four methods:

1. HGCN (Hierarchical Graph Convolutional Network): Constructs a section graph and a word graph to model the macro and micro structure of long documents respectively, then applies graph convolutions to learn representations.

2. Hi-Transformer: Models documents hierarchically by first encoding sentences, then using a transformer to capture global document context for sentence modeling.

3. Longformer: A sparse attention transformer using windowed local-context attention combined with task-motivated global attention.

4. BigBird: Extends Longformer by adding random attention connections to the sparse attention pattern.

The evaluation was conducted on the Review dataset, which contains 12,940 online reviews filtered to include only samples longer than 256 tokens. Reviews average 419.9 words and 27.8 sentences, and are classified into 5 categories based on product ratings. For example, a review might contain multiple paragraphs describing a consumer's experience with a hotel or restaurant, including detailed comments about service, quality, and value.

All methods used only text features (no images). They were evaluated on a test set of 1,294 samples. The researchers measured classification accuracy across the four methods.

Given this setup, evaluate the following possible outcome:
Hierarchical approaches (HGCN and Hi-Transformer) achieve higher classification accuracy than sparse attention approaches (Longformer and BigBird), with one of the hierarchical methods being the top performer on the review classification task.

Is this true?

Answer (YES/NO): NO